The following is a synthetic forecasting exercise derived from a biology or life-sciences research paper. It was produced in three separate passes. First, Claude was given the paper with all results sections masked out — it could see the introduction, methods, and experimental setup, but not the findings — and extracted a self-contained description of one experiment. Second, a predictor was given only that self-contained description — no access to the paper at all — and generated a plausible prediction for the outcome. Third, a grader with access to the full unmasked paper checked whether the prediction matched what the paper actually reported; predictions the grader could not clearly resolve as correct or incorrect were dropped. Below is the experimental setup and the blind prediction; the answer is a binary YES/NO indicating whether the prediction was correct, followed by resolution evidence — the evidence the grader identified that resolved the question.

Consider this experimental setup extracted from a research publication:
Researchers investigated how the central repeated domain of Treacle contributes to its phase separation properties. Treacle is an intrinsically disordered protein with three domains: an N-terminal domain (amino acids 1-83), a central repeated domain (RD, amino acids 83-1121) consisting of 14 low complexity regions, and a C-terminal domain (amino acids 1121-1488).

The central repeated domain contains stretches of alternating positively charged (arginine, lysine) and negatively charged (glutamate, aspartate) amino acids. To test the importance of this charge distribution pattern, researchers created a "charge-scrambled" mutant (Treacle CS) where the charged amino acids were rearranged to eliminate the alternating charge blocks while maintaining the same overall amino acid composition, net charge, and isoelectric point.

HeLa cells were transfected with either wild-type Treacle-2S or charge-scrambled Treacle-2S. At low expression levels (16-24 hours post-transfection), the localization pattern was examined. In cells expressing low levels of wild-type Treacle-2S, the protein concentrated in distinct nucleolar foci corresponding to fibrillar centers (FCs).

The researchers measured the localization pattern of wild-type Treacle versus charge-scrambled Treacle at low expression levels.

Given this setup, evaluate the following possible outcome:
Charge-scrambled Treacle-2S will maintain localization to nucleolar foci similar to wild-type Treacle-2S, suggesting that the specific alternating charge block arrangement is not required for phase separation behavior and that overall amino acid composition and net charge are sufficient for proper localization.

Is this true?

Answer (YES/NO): NO